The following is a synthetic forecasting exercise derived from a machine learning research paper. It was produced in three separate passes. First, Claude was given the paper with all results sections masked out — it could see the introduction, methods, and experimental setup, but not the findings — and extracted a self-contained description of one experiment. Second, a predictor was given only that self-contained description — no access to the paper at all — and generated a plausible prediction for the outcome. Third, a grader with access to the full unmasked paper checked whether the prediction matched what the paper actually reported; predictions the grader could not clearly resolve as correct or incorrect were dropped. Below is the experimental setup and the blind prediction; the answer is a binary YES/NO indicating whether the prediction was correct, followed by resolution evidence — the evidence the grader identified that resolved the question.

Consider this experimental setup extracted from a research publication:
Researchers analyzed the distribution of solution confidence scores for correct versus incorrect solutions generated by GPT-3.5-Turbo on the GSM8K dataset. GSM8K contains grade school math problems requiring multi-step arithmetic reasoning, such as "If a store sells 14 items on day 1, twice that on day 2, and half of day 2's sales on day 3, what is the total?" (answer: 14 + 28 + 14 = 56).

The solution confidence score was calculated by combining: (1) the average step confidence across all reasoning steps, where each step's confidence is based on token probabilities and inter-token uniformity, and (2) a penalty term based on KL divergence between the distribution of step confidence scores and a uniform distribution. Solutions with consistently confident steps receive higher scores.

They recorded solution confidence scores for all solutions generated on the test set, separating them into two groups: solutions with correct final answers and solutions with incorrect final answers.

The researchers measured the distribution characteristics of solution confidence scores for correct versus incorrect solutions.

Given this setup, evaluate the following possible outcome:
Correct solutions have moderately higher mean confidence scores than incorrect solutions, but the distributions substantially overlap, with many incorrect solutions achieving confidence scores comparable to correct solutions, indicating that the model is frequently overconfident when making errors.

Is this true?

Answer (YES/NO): NO